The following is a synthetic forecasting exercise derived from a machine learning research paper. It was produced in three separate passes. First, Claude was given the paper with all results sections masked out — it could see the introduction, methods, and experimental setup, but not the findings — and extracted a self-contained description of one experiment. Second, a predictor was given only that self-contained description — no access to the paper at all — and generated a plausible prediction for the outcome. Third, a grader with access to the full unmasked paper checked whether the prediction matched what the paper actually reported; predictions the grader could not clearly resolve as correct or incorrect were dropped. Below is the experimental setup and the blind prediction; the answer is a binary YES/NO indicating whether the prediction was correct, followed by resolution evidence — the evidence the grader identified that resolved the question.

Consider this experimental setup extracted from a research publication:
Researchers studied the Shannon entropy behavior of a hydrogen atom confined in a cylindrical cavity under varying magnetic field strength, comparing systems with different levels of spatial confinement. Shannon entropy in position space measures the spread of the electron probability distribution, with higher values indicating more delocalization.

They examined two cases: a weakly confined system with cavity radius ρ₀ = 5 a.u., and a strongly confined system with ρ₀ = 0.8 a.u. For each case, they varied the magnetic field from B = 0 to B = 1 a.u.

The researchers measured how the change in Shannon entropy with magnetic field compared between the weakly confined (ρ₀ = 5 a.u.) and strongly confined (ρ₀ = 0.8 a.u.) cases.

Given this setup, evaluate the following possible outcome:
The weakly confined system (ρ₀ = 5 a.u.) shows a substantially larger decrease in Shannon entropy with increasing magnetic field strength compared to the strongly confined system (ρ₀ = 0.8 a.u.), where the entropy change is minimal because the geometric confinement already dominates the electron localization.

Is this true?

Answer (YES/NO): YES